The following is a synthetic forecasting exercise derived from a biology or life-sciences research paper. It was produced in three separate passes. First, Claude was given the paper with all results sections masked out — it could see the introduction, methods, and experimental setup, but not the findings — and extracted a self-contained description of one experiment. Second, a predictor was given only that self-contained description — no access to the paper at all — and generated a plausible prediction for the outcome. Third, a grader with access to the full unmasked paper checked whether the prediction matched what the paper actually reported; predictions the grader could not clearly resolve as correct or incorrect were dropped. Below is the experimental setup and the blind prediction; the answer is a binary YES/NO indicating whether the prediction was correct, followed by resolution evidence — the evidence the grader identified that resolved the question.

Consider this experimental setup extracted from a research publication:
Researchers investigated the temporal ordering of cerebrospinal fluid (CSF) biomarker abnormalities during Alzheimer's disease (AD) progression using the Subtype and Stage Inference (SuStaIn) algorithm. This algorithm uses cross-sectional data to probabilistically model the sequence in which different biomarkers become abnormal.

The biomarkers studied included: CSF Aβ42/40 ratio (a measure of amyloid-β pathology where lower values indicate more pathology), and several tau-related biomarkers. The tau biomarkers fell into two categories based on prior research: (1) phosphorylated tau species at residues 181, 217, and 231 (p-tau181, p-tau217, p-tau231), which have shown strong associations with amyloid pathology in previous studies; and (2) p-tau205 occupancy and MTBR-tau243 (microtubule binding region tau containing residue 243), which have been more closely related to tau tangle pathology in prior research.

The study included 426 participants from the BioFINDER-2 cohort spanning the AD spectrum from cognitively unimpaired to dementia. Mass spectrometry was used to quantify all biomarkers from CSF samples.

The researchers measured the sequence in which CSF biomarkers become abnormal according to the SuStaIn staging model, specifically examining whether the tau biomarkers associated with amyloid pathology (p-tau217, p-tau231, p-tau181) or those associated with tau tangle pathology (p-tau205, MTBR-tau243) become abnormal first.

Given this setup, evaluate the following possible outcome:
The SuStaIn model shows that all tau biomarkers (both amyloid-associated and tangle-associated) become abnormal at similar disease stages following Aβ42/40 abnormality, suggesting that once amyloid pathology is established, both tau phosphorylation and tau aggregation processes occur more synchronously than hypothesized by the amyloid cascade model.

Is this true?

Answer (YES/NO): NO